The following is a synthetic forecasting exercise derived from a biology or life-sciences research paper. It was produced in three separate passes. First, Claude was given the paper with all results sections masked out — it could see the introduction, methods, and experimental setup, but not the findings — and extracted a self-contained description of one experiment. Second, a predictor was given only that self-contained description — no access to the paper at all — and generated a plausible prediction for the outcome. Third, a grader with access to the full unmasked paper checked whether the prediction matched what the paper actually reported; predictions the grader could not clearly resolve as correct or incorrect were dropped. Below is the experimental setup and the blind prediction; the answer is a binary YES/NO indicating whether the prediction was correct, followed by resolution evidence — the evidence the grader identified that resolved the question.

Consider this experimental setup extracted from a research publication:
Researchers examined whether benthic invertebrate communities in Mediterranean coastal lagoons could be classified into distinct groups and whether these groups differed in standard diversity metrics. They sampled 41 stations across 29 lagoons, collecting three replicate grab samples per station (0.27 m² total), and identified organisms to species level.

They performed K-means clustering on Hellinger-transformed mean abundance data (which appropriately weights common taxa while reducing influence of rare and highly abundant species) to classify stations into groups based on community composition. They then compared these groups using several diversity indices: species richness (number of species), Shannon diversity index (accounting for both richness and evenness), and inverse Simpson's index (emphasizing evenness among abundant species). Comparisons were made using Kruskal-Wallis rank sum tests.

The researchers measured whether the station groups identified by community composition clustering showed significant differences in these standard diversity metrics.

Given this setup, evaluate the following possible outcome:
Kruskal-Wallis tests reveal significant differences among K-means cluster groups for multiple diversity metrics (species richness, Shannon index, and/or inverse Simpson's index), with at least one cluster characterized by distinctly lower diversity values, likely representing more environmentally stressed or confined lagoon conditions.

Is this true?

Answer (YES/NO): NO